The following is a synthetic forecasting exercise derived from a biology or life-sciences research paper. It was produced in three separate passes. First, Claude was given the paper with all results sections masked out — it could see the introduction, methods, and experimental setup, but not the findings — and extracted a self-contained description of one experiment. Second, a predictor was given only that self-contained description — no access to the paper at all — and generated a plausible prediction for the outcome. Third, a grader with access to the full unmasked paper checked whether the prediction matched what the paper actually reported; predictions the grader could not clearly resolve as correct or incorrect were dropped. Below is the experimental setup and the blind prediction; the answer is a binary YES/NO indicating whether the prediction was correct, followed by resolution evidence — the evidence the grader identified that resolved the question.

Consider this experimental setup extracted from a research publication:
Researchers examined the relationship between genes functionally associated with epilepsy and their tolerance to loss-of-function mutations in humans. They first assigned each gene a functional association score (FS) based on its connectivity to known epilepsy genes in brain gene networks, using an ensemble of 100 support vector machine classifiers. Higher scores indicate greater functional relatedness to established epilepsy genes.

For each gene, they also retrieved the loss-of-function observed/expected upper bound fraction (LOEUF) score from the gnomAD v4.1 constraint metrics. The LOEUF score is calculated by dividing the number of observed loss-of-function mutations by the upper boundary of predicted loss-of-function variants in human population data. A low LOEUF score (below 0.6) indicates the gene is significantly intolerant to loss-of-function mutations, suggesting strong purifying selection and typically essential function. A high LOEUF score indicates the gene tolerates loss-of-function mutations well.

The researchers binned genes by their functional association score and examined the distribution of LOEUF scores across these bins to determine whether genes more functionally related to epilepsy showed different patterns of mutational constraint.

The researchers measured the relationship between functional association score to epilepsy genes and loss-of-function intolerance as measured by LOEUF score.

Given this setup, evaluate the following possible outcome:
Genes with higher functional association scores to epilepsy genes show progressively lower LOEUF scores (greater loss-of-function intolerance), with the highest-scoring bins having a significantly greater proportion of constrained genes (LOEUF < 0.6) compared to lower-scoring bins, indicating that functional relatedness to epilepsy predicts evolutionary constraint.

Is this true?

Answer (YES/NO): YES